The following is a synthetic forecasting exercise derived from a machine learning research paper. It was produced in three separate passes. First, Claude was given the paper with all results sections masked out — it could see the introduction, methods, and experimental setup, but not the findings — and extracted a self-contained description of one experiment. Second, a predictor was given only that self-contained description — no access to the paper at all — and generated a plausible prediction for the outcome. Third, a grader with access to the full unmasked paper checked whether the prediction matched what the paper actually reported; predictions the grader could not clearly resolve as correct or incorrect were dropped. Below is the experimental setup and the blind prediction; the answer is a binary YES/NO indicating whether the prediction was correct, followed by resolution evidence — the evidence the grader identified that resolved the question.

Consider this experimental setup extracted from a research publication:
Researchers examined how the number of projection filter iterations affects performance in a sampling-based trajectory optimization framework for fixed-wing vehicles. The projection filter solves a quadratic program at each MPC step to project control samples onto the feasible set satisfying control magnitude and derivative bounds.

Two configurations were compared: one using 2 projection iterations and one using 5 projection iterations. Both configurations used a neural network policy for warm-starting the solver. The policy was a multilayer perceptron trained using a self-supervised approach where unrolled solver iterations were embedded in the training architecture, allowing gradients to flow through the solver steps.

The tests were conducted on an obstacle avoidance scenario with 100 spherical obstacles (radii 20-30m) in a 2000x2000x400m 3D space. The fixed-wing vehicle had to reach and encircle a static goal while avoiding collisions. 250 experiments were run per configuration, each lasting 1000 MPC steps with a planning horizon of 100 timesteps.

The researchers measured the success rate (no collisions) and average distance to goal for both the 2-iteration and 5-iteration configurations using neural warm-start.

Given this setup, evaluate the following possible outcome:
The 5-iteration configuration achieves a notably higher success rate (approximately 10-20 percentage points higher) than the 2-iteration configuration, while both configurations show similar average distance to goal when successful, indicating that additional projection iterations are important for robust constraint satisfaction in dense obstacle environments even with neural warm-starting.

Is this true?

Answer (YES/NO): NO